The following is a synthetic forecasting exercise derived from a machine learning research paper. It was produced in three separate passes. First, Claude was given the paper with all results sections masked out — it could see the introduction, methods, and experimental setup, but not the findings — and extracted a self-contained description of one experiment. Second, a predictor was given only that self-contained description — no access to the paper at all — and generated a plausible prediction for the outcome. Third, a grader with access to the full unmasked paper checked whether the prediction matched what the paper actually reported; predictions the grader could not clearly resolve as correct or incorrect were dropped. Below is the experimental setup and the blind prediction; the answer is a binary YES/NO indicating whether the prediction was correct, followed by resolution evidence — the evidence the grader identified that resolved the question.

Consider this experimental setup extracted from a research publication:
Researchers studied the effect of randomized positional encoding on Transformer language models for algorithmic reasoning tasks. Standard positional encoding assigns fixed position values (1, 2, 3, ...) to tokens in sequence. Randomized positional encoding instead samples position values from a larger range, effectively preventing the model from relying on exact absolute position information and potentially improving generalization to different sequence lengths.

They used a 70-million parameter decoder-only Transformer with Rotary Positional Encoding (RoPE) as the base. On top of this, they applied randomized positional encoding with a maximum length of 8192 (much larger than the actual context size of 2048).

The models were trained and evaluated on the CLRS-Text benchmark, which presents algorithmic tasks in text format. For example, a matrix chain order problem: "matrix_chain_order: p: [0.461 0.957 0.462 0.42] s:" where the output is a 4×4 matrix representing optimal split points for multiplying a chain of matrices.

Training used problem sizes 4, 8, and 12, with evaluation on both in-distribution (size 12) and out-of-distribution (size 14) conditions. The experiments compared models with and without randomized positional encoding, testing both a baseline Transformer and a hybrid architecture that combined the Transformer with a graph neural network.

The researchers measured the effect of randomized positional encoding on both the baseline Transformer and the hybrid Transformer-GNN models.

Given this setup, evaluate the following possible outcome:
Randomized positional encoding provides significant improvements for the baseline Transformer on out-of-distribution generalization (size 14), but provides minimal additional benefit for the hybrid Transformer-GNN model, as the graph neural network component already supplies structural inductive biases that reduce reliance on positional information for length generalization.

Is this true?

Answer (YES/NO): NO